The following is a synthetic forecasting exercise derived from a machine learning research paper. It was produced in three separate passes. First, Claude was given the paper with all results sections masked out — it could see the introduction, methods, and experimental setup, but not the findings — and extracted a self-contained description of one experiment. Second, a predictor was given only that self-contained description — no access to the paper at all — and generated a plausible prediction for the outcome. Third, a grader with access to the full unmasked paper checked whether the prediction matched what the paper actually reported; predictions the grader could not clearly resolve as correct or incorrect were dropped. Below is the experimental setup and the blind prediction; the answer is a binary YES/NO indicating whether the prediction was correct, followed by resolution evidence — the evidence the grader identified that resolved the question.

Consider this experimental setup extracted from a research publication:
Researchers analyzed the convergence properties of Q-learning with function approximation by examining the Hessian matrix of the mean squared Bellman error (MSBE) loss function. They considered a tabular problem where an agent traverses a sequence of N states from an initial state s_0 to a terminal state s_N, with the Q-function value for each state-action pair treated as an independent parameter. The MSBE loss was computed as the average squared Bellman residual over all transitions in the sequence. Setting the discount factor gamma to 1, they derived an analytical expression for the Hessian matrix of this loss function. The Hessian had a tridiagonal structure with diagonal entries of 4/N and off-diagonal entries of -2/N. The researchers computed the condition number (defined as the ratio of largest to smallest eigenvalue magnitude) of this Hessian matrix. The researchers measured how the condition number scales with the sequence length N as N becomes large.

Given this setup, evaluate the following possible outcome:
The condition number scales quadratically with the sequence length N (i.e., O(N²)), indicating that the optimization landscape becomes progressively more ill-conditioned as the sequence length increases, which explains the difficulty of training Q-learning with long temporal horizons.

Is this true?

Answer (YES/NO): YES